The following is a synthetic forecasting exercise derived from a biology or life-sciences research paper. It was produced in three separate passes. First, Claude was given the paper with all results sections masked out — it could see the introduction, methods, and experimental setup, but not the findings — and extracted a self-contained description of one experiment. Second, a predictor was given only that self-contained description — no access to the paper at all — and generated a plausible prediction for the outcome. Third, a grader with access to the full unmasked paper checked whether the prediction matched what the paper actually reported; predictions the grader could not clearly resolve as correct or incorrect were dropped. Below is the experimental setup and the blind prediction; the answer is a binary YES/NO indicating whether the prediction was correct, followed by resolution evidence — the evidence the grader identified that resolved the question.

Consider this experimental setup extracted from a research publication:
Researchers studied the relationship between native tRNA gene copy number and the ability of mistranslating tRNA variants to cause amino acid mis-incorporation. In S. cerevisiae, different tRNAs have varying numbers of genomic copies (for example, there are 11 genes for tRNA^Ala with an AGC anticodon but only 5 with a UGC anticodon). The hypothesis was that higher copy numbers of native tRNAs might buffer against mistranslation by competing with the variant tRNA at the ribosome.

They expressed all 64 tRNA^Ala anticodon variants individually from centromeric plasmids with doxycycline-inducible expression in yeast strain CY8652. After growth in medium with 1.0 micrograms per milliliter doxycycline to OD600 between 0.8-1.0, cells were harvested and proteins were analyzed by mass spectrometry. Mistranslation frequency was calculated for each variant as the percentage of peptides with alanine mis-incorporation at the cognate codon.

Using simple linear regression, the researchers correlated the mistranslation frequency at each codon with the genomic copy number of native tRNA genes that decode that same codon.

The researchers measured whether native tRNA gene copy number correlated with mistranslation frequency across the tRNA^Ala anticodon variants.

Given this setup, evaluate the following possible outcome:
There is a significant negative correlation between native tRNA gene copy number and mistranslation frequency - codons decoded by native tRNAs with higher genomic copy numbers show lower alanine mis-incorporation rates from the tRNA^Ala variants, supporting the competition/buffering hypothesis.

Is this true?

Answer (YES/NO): NO